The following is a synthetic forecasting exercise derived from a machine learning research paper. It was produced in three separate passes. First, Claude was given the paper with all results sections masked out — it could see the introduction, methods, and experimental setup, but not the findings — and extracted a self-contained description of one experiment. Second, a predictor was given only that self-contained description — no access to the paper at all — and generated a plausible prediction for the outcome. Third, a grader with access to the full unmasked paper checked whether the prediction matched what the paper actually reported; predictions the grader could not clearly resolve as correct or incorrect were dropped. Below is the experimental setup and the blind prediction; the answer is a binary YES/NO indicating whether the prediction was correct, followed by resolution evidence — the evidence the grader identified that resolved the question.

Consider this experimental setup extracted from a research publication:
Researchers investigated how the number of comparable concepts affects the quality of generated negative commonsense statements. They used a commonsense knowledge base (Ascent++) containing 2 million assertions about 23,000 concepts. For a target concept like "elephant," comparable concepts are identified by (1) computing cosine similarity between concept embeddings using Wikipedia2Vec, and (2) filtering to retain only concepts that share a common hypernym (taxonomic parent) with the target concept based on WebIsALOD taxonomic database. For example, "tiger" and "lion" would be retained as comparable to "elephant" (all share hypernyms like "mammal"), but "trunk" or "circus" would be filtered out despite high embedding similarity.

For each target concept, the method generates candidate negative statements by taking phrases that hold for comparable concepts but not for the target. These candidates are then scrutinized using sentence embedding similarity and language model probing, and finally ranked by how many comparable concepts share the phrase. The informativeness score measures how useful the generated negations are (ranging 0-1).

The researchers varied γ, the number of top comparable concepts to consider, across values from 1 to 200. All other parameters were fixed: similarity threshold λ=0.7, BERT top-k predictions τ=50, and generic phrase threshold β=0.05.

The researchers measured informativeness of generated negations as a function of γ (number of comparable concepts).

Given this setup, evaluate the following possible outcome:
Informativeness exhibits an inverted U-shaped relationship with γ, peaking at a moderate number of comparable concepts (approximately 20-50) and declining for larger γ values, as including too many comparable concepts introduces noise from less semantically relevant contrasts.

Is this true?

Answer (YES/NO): YES